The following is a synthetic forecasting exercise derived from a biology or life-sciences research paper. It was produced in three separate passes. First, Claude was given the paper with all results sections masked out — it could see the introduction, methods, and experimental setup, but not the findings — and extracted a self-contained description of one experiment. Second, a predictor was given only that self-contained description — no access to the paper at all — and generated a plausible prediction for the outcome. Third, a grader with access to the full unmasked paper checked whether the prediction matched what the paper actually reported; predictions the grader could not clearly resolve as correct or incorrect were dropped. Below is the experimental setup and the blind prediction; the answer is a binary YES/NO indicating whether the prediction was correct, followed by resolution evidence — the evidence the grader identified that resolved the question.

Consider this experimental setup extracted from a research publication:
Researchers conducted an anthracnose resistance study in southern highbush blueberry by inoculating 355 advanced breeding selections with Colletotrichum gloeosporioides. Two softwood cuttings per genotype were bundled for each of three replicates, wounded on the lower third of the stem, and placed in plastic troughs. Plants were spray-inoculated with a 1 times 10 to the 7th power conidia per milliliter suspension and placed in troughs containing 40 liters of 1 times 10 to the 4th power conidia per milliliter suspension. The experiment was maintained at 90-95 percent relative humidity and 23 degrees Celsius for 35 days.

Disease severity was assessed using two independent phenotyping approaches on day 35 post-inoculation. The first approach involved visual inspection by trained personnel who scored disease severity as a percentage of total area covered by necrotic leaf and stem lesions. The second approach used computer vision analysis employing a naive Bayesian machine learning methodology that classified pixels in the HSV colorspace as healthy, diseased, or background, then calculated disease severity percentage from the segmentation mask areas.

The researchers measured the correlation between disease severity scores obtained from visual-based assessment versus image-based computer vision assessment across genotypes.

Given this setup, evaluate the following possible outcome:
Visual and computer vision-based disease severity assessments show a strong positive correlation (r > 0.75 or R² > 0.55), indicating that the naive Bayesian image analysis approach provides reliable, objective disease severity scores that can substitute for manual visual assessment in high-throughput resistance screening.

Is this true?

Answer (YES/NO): YES